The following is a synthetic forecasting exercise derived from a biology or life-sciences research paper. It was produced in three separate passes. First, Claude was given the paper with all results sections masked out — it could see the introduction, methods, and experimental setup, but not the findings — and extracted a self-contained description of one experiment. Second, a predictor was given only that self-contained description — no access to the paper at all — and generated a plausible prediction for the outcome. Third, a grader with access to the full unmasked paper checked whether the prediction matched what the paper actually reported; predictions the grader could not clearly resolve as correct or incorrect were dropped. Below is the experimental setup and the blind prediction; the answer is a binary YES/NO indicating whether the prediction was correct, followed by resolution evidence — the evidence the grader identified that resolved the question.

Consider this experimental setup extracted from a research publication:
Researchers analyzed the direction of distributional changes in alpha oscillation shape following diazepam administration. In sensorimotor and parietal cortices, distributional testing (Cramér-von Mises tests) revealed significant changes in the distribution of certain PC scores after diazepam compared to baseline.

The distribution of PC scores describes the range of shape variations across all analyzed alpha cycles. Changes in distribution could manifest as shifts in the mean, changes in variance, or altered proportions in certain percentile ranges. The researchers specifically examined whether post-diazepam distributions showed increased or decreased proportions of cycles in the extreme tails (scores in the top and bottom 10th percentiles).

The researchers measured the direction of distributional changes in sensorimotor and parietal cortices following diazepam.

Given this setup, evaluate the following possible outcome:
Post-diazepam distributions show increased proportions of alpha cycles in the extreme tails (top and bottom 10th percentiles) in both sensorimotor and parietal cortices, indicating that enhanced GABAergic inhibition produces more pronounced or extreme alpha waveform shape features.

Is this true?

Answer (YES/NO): YES